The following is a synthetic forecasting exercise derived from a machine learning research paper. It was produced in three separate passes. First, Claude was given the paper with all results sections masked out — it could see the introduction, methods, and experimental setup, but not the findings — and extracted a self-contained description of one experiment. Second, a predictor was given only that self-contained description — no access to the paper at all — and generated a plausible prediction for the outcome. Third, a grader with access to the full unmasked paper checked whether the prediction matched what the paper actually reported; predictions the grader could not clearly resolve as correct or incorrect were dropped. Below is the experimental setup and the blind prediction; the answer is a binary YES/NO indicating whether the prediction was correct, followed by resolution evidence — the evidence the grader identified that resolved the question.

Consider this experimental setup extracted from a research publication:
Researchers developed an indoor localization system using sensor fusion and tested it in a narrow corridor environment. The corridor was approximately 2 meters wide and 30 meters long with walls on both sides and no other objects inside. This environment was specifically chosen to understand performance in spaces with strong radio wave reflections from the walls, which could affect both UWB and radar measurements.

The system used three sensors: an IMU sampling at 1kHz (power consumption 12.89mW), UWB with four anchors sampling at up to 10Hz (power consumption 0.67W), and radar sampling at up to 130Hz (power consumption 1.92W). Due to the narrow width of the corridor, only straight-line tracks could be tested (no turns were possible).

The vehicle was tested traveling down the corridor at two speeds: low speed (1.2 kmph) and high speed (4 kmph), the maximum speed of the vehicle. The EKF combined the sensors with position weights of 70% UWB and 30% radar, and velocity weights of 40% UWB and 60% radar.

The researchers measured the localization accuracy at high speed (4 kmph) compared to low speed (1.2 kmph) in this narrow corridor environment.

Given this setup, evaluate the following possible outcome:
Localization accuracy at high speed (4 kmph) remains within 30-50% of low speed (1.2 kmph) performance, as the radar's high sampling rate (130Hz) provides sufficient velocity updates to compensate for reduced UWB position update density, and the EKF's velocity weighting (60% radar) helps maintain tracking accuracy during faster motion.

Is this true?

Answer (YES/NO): NO